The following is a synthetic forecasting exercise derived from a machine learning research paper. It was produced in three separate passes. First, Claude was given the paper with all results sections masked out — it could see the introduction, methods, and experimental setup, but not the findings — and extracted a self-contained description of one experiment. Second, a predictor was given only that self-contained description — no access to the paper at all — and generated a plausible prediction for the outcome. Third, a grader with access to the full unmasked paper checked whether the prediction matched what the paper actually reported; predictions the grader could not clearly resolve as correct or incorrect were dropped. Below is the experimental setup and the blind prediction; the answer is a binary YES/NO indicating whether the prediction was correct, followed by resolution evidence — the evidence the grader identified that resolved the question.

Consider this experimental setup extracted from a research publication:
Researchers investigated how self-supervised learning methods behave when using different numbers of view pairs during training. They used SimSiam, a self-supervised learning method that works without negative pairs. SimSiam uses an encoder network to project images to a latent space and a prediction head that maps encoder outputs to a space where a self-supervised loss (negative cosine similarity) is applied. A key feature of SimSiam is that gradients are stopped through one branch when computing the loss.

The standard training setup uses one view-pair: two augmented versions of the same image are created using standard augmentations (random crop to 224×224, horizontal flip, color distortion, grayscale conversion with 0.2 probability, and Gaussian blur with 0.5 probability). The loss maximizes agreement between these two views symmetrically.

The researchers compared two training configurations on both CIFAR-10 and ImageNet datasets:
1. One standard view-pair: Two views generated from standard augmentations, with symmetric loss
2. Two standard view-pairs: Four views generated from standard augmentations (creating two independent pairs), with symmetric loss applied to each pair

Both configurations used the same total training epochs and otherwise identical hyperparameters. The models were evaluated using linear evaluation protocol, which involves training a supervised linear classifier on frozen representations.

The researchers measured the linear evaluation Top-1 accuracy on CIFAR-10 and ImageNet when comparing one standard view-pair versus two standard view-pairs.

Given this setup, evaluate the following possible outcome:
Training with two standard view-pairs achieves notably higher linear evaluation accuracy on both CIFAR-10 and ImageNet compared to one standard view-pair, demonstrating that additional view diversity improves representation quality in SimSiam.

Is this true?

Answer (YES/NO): NO